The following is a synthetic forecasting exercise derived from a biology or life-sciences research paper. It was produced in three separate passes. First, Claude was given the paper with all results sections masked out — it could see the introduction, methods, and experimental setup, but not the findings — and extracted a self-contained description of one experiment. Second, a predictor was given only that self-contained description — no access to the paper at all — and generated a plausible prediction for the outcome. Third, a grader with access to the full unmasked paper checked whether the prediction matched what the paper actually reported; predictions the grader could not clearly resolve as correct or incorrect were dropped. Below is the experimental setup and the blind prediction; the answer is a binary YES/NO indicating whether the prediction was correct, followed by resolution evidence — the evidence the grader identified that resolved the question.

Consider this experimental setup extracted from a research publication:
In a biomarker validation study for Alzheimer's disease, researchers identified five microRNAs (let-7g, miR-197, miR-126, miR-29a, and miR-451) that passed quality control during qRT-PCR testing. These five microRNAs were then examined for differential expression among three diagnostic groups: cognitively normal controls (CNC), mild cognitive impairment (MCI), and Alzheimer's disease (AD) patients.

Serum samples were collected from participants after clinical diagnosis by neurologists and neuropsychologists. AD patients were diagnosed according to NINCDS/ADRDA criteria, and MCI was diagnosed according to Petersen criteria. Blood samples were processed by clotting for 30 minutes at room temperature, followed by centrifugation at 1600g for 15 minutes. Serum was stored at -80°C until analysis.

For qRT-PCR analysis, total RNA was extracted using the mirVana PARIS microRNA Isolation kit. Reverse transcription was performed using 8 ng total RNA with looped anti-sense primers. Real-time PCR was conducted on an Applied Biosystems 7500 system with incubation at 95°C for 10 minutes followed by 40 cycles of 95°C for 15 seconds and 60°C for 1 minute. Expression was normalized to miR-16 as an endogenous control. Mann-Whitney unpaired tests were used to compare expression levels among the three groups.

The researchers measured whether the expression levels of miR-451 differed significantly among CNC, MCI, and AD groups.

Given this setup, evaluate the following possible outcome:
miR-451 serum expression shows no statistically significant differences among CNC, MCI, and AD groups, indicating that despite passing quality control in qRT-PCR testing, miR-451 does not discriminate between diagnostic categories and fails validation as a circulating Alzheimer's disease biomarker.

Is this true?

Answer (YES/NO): YES